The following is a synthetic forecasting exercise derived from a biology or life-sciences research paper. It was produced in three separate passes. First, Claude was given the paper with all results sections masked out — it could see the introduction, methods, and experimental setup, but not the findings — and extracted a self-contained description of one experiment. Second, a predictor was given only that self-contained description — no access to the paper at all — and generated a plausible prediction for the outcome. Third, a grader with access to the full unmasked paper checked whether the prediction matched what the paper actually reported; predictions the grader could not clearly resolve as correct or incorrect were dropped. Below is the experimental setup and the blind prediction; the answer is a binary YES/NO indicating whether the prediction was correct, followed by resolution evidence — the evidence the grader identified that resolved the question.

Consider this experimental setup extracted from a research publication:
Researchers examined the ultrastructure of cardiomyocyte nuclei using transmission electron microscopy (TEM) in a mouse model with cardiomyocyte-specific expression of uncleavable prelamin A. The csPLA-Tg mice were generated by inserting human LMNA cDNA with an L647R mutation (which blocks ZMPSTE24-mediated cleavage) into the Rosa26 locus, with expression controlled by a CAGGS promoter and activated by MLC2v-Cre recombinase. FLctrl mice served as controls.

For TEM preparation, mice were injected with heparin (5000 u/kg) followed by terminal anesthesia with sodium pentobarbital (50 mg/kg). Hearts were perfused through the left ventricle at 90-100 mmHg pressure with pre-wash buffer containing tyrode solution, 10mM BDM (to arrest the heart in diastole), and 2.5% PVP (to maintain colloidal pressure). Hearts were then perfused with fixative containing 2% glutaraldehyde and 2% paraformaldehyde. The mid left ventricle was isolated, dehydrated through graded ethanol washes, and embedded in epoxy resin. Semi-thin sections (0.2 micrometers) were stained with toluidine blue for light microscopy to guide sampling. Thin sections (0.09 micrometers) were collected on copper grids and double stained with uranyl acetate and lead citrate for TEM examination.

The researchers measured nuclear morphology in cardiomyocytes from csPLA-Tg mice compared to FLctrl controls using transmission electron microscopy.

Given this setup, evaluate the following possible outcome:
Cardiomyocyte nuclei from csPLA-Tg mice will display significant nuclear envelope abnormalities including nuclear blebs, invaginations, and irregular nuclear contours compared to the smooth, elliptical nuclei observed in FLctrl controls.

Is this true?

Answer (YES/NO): YES